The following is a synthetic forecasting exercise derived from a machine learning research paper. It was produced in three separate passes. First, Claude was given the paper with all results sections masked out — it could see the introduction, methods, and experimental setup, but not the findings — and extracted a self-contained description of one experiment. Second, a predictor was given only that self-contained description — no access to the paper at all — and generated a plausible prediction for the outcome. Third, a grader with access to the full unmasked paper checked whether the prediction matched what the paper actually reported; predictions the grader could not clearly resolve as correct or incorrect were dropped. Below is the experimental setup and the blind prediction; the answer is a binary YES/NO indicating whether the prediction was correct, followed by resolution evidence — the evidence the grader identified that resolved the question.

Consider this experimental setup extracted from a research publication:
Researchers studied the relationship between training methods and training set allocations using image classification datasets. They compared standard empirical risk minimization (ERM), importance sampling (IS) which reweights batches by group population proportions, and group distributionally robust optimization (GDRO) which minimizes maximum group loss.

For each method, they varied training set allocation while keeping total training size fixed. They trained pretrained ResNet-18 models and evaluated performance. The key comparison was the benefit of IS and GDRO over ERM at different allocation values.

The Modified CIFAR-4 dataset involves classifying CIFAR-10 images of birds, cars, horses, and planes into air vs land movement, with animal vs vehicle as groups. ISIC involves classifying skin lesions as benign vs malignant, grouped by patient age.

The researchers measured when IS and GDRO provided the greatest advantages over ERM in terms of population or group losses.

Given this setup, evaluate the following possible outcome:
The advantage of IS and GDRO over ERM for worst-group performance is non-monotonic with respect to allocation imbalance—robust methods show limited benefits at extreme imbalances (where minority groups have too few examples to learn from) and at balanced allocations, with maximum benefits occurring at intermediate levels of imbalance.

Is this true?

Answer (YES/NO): NO